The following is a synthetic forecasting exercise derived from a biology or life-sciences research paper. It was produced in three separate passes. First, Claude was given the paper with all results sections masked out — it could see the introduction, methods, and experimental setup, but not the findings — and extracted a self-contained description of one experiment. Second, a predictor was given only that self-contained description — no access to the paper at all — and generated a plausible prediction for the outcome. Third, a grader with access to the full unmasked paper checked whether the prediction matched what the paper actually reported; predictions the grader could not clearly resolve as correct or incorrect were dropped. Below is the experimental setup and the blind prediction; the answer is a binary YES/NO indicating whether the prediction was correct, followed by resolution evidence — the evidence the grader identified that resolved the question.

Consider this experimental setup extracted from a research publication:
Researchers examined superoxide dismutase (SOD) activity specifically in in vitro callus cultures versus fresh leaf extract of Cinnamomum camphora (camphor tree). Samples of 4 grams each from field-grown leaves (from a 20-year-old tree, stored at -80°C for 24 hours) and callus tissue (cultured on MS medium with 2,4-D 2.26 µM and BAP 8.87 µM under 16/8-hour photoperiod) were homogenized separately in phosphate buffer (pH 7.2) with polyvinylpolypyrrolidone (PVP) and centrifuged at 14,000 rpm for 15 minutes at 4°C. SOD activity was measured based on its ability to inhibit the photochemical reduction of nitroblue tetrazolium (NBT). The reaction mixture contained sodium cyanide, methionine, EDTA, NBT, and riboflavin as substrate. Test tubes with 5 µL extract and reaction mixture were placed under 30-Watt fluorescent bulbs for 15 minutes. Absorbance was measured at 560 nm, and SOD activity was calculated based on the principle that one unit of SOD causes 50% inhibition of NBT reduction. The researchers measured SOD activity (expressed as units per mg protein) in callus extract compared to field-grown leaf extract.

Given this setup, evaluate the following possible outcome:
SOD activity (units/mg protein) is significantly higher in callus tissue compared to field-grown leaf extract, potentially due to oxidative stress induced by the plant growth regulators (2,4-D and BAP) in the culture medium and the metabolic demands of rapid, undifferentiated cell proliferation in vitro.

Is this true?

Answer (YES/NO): YES